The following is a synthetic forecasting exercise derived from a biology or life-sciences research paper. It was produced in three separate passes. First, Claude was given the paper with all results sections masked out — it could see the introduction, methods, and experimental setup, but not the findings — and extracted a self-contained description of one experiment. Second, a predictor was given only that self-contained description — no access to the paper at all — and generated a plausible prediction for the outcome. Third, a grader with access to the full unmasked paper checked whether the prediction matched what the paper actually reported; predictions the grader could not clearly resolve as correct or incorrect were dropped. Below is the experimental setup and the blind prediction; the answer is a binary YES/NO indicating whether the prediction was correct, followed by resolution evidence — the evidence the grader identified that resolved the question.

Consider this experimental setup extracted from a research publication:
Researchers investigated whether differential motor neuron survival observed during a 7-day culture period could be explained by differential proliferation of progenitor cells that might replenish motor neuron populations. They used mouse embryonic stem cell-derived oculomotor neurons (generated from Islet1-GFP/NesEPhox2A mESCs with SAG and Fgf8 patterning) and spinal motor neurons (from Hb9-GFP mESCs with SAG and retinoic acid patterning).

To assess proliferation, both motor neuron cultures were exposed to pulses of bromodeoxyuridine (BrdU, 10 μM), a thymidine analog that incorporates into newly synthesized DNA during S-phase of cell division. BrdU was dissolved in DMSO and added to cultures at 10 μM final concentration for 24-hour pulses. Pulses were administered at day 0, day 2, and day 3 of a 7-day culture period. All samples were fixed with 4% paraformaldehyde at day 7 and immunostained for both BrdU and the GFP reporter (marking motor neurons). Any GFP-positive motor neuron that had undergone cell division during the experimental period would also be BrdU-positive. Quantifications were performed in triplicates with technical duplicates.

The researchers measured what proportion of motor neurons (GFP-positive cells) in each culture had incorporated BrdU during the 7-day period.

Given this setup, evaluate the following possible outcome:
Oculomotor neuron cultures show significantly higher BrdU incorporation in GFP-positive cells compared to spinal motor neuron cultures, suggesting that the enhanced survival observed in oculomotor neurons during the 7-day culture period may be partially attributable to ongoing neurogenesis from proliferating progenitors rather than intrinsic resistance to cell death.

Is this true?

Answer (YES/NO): NO